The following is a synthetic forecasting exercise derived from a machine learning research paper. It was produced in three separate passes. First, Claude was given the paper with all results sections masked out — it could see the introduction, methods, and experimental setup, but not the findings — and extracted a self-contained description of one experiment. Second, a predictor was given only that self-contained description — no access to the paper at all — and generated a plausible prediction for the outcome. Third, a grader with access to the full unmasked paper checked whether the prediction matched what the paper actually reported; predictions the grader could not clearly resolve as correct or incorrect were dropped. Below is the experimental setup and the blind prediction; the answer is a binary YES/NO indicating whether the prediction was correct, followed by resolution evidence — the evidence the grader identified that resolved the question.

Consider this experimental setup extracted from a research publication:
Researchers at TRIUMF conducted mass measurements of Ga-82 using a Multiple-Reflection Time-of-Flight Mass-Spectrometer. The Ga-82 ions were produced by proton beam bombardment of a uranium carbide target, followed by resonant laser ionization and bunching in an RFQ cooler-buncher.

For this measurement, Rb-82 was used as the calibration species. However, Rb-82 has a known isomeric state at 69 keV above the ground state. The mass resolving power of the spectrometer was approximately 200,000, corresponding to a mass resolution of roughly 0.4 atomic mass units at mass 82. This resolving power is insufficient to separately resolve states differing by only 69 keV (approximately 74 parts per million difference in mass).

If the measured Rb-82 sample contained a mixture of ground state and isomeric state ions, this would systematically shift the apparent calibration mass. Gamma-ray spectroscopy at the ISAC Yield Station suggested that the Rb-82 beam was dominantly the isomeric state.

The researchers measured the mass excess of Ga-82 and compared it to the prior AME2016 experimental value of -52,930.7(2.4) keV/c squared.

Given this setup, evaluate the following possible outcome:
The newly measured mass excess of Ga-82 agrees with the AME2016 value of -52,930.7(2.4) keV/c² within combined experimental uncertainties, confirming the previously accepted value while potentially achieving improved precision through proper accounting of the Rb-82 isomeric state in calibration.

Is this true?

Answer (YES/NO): YES